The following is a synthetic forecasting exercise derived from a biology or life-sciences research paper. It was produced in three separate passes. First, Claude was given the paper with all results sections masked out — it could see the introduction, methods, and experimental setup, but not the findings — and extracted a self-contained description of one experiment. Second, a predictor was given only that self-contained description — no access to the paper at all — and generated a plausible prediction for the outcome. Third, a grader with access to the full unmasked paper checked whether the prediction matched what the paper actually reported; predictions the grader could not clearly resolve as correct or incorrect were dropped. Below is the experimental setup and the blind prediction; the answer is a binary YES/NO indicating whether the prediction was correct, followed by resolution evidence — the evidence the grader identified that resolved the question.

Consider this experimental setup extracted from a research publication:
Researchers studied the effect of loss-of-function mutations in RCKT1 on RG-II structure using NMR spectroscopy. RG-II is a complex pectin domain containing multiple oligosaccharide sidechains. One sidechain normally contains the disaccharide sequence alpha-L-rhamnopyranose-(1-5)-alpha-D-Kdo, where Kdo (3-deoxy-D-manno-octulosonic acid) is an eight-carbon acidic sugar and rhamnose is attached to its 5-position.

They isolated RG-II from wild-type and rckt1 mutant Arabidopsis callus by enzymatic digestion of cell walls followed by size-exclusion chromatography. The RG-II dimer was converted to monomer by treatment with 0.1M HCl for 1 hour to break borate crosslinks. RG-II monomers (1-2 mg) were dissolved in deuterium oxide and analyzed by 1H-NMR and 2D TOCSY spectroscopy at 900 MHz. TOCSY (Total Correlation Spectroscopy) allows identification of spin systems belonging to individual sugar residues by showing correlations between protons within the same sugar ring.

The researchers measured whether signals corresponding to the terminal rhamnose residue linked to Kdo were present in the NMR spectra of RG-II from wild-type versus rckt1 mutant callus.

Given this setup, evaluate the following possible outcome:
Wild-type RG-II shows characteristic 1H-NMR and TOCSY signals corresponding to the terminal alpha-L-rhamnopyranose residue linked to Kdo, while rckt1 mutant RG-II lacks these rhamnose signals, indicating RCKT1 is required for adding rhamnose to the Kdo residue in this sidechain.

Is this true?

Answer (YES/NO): NO